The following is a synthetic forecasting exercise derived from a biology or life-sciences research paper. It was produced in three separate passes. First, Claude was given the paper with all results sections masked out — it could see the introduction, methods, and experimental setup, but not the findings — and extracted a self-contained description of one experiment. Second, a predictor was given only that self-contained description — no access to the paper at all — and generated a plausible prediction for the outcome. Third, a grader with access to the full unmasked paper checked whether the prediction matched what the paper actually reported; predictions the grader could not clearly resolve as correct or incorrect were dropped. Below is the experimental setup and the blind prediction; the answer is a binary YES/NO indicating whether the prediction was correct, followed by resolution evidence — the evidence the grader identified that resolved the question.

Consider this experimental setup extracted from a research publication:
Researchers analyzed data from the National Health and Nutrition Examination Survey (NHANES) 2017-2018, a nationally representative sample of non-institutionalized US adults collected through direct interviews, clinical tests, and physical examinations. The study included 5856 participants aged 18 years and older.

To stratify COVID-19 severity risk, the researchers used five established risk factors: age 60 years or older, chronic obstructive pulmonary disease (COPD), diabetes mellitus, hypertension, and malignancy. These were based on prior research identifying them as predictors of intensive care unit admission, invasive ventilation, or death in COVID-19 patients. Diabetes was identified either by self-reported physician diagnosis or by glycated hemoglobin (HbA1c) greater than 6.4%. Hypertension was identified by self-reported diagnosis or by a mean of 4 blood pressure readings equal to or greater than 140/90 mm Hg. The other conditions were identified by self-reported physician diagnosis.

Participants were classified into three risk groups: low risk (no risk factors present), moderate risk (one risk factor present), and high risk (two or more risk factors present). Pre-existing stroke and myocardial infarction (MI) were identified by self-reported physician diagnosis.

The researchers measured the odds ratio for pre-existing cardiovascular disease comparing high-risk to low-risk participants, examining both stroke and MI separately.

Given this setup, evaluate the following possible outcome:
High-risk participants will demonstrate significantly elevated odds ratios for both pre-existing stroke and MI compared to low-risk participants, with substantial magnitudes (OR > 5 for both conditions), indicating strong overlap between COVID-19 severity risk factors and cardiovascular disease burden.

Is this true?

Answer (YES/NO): YES